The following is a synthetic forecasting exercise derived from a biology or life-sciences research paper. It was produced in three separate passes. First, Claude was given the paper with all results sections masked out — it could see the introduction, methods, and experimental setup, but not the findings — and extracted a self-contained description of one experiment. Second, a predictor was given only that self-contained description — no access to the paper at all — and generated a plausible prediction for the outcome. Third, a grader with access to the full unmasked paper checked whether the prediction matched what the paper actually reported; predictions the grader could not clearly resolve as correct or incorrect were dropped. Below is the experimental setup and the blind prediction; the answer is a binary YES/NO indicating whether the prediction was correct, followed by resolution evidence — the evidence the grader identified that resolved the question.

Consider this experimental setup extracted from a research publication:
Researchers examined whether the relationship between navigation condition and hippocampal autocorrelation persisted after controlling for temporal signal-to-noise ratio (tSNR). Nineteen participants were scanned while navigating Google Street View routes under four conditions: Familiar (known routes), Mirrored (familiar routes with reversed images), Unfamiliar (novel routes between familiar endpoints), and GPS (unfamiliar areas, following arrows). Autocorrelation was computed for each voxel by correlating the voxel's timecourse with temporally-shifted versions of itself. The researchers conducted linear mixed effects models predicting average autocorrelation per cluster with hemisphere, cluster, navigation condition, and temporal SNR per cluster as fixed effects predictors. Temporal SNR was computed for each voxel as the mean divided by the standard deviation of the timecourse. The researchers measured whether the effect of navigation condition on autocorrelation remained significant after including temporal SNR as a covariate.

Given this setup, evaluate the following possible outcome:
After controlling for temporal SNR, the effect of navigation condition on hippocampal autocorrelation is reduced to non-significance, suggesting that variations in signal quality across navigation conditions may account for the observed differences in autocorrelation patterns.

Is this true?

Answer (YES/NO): NO